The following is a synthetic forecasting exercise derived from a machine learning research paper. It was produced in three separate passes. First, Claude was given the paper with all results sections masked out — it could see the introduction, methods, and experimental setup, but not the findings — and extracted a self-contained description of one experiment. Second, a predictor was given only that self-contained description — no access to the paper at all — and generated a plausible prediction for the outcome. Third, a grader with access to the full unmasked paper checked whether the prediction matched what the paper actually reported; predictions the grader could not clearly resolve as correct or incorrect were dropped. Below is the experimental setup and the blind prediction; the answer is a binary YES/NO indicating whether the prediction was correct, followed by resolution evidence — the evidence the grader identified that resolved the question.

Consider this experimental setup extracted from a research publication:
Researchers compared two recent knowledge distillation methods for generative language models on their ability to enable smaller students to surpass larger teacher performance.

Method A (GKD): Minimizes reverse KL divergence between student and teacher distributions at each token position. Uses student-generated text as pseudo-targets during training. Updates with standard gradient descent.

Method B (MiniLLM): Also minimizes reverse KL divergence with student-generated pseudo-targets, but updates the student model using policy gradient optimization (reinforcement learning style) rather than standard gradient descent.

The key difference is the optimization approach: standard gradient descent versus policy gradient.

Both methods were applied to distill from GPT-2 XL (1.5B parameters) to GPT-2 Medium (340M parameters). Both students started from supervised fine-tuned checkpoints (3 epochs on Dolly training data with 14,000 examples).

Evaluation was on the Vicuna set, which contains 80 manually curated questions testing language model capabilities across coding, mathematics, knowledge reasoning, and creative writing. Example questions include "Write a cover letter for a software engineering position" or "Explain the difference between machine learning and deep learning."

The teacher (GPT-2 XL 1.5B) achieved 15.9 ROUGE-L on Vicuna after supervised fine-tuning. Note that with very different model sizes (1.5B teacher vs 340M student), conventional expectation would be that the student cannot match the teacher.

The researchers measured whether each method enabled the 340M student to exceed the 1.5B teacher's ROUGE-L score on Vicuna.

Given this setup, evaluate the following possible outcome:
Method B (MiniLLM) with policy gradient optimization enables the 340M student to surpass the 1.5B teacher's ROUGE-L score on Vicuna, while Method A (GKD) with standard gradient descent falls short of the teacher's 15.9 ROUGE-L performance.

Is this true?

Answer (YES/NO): NO